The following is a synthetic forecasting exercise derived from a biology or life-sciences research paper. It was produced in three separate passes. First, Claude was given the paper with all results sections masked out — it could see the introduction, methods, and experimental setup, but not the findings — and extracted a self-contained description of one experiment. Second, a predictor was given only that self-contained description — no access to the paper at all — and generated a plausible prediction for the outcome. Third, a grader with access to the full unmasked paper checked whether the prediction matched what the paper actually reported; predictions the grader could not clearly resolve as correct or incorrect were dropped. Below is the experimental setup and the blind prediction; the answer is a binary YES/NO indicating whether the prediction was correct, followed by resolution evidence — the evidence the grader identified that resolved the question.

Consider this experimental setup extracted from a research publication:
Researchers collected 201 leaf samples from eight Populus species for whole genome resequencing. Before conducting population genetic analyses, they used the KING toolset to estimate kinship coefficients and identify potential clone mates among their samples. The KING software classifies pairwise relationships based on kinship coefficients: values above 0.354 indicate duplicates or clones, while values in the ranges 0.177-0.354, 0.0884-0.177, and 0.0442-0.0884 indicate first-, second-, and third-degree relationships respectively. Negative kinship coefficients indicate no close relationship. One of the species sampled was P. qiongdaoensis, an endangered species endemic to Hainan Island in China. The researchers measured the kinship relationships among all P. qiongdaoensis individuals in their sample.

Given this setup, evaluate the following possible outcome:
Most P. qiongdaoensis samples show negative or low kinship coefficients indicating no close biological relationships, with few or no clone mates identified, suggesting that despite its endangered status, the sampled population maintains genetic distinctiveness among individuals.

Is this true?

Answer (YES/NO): NO